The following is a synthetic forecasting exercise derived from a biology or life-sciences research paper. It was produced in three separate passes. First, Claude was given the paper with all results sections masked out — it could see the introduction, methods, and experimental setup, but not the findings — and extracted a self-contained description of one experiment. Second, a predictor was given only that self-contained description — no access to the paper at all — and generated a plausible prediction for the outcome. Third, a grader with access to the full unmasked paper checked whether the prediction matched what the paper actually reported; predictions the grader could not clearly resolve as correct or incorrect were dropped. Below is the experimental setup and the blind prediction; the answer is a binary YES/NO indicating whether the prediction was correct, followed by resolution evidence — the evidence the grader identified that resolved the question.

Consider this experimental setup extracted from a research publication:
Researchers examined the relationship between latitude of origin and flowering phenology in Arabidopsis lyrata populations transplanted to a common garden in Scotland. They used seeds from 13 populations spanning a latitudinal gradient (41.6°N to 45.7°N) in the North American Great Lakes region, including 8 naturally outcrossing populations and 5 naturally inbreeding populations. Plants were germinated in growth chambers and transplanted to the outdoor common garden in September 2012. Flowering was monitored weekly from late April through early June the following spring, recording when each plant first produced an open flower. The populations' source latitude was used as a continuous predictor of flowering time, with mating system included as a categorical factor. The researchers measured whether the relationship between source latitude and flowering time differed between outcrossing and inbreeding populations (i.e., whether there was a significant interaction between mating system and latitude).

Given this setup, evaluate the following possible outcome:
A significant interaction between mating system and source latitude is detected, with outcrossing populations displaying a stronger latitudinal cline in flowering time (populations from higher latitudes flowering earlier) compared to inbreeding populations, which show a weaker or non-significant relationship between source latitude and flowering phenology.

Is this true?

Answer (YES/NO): YES